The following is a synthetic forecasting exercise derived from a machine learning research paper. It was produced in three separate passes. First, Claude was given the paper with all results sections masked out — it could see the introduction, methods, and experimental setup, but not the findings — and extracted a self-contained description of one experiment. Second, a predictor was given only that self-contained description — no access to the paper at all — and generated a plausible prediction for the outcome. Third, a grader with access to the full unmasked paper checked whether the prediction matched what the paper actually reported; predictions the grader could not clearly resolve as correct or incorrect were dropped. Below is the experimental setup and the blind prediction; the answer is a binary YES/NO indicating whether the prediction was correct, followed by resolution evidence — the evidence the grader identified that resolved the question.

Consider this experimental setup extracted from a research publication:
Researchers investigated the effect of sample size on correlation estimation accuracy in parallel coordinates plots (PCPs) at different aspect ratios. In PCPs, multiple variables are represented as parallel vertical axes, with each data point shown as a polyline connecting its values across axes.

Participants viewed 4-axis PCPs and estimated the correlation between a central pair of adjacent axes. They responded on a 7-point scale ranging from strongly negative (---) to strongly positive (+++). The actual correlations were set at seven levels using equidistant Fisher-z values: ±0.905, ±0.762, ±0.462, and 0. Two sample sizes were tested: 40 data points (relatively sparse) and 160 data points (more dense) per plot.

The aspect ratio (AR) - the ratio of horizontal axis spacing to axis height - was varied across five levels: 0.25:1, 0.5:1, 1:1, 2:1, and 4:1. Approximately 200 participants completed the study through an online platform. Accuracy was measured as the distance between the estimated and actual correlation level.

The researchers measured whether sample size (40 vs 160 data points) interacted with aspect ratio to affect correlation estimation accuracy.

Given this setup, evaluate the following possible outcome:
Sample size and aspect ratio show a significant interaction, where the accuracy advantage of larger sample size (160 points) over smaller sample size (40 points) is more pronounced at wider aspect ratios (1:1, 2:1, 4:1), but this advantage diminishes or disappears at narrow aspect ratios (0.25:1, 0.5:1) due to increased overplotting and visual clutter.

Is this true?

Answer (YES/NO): NO